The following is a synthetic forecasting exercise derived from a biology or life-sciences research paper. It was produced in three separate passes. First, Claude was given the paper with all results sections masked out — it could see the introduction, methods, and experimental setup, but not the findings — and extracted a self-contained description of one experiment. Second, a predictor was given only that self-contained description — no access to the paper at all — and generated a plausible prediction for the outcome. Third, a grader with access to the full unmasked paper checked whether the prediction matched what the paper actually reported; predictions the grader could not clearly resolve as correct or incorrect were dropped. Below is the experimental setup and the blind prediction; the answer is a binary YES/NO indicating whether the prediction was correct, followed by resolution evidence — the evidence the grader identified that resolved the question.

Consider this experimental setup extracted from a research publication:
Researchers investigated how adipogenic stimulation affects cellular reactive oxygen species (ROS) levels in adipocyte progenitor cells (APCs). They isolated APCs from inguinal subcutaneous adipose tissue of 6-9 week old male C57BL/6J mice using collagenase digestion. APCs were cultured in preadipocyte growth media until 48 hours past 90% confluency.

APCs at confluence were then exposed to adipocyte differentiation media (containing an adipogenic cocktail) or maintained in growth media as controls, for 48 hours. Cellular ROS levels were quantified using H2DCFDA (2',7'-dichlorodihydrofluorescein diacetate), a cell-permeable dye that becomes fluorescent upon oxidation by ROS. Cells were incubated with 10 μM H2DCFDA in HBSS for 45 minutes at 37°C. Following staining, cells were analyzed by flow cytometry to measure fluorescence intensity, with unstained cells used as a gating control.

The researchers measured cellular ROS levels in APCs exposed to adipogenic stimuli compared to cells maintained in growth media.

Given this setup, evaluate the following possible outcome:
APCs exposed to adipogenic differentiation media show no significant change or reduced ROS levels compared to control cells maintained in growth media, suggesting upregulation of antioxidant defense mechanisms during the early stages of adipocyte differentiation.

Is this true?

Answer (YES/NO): NO